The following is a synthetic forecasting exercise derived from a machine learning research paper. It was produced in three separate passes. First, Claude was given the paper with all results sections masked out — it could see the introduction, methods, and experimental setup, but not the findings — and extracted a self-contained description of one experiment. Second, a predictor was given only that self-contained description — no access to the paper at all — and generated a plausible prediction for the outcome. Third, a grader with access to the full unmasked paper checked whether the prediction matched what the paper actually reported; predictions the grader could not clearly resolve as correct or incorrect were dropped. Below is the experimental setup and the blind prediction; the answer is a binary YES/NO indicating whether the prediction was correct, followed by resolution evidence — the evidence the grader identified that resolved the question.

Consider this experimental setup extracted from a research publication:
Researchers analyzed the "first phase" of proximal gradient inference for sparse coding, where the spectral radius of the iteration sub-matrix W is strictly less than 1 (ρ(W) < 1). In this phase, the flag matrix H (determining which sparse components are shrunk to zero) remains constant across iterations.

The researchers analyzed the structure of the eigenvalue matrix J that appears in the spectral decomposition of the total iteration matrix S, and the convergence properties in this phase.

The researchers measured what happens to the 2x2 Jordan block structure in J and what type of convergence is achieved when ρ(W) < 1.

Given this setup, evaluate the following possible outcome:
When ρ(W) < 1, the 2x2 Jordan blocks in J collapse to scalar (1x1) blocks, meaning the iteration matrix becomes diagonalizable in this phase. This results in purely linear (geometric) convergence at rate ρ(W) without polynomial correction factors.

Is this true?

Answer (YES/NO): NO